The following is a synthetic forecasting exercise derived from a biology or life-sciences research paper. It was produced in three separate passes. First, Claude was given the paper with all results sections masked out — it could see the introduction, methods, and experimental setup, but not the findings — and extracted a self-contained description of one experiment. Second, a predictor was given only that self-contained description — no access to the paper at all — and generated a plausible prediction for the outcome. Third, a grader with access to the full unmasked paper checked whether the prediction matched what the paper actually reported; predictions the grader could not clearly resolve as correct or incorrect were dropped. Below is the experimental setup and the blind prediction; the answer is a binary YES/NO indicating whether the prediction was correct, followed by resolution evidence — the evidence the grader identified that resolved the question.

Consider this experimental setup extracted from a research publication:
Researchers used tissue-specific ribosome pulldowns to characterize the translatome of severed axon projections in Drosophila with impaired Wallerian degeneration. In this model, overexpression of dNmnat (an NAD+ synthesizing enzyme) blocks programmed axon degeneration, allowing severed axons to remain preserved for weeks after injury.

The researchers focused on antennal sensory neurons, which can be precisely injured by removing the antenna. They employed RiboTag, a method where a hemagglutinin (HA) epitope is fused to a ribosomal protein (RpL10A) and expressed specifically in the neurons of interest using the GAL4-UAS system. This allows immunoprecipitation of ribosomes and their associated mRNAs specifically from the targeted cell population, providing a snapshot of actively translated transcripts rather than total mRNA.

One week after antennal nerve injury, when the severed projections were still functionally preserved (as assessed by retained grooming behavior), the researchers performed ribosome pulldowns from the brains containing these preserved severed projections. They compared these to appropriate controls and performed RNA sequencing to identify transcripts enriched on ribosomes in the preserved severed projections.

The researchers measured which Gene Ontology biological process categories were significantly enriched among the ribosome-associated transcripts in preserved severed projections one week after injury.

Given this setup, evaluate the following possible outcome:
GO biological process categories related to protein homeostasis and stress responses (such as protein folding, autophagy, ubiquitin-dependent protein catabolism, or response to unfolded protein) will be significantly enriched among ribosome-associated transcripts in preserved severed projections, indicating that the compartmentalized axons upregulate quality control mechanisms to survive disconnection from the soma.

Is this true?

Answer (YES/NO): YES